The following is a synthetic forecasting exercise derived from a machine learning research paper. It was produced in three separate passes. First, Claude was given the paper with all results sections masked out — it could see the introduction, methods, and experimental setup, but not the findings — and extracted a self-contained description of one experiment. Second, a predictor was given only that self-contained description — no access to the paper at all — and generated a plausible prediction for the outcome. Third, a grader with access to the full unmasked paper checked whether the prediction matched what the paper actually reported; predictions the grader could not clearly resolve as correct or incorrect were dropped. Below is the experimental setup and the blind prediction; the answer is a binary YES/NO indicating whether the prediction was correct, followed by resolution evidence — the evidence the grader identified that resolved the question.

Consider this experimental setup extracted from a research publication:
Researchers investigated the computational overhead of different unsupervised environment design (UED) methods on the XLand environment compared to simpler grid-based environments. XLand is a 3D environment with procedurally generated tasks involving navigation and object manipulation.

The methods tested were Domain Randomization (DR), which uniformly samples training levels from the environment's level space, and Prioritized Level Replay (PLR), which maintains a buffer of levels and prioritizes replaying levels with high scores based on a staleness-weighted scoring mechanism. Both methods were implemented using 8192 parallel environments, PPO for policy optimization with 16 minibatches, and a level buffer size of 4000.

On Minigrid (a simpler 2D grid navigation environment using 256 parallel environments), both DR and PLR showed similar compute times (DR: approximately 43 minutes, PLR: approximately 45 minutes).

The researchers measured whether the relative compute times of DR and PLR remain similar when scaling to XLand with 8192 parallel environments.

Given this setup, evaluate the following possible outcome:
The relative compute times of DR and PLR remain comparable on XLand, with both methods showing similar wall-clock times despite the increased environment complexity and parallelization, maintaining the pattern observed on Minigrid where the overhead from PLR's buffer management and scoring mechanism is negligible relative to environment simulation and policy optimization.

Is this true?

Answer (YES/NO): YES